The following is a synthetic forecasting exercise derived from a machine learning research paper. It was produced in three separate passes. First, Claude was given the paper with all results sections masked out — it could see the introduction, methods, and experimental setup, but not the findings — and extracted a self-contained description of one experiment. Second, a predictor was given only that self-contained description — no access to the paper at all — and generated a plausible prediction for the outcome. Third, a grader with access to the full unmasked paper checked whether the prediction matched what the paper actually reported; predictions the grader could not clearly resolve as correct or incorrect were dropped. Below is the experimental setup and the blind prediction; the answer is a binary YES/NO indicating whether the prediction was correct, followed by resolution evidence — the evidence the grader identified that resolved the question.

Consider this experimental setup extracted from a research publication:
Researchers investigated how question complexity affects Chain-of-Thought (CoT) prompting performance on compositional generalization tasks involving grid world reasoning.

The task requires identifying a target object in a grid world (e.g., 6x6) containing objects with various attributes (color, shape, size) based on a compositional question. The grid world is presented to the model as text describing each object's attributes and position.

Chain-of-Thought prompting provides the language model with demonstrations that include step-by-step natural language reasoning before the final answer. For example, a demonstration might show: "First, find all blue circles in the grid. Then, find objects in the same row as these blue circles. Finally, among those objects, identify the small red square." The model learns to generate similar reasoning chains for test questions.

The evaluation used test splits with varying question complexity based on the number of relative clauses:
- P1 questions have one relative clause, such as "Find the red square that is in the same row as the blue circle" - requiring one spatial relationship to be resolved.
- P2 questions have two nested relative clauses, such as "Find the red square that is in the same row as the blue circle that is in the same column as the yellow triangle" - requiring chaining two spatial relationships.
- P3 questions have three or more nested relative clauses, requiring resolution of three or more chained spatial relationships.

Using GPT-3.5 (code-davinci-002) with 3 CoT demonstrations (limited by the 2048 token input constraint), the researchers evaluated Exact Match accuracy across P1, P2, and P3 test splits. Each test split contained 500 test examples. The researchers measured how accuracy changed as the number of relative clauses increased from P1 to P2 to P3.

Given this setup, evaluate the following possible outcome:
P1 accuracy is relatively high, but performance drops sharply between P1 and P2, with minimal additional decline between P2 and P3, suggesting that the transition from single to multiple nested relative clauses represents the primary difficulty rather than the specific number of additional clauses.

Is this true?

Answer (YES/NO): NO